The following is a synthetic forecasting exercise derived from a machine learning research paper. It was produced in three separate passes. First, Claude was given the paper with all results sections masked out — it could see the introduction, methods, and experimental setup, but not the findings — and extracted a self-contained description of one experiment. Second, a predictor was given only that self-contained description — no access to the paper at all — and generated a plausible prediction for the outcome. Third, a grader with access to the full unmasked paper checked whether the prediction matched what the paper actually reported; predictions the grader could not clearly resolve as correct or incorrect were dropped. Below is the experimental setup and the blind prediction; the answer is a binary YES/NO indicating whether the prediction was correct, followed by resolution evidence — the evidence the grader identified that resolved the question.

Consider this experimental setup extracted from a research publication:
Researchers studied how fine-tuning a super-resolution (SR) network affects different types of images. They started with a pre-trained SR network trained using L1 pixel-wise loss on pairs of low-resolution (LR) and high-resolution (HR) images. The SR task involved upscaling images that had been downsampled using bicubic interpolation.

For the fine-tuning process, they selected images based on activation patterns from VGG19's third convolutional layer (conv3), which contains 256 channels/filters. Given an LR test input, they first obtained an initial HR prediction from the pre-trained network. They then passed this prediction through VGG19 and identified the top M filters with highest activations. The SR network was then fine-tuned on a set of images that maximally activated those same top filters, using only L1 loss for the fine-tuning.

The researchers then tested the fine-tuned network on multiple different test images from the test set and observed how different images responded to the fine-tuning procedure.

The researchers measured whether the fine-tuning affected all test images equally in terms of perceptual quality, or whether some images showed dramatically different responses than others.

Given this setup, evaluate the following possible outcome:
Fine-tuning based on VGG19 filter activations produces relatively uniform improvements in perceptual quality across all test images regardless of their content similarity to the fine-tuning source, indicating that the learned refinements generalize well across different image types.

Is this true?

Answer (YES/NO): NO